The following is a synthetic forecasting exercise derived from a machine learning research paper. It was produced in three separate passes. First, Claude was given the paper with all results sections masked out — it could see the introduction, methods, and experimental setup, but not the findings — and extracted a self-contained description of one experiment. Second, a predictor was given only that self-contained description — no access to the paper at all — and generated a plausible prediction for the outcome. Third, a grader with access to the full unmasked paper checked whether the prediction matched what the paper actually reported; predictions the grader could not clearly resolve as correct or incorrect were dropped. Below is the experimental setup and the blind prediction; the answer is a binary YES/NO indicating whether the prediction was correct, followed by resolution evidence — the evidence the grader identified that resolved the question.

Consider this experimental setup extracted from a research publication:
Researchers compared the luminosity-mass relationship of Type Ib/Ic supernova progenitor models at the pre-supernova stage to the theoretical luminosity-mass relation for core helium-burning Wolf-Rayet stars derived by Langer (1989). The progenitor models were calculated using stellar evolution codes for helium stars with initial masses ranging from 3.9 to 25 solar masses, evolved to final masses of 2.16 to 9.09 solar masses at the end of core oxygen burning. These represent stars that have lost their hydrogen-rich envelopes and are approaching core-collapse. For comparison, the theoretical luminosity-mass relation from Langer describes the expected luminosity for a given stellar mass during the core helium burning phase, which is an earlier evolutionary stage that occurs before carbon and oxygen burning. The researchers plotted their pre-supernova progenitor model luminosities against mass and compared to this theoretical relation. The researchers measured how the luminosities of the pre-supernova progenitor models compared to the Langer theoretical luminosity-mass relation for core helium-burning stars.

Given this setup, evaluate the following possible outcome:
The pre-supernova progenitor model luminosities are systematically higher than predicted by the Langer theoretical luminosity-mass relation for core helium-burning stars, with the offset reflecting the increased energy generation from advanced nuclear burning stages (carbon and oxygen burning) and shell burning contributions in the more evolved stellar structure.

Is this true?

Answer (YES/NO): YES